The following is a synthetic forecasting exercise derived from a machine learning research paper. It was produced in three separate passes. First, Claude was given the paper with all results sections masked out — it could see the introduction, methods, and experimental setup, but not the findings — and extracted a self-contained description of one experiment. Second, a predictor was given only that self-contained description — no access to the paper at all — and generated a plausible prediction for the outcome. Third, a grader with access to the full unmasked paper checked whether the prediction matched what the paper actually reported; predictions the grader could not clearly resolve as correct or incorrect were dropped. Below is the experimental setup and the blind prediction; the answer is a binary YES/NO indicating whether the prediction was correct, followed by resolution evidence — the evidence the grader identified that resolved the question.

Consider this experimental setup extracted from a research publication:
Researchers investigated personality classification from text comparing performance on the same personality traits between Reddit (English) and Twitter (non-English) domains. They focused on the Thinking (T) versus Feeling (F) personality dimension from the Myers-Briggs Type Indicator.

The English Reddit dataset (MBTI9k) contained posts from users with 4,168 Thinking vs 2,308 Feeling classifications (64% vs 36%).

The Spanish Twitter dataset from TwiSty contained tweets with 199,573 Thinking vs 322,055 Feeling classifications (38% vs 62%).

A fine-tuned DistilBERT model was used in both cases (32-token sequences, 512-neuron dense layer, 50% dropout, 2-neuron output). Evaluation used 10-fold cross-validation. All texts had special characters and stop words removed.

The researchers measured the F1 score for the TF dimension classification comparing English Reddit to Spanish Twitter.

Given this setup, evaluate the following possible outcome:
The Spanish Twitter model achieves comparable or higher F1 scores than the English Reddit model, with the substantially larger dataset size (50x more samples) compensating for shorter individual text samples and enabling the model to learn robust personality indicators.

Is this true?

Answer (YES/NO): YES